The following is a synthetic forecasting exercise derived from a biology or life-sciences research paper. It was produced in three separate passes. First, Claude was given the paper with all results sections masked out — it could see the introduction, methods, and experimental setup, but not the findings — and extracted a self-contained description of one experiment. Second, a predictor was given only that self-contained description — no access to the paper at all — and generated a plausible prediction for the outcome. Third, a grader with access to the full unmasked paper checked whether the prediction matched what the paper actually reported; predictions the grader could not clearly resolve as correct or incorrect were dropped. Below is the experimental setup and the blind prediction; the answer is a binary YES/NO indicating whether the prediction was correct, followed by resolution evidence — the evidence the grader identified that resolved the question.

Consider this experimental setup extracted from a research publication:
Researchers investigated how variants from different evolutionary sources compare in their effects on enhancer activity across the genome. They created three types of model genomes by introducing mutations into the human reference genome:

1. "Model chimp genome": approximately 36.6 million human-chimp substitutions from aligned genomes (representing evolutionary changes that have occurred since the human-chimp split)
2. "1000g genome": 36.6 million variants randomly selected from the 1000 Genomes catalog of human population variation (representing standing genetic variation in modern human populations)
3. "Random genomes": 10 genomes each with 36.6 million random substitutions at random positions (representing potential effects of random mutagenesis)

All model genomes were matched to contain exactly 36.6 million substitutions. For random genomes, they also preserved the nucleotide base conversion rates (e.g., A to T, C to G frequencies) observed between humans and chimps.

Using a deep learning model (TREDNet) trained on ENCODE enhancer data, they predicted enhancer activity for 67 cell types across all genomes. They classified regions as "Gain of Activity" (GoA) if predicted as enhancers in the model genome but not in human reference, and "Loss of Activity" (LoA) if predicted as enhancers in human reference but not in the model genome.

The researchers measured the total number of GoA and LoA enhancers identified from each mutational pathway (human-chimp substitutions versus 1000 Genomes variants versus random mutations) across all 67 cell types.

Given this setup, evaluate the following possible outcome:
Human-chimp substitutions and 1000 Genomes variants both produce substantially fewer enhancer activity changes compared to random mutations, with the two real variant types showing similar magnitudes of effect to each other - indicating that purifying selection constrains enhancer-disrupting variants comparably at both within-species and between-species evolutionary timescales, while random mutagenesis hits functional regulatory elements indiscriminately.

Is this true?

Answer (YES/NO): NO